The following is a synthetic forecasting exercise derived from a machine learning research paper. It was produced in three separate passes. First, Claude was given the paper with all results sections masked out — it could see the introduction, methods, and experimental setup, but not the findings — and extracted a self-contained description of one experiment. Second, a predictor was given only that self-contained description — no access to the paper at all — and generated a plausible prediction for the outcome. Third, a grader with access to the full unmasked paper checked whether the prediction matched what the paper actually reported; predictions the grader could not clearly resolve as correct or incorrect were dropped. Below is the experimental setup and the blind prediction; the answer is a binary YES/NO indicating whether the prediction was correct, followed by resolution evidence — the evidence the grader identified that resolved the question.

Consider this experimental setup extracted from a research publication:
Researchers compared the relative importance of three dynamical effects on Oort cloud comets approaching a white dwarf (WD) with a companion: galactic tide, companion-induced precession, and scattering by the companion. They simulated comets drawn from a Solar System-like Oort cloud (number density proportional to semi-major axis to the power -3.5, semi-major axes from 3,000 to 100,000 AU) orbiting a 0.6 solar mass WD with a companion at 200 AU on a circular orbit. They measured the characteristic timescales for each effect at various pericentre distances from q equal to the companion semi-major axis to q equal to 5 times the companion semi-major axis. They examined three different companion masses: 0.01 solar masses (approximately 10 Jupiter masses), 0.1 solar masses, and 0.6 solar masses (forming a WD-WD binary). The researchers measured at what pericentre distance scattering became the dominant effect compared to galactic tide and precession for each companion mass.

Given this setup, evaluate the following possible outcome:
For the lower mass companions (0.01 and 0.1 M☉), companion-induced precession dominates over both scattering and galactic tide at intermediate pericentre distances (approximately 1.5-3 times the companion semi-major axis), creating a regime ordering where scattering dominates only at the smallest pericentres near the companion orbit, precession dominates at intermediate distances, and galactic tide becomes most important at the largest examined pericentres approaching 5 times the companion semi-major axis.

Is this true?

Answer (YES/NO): NO